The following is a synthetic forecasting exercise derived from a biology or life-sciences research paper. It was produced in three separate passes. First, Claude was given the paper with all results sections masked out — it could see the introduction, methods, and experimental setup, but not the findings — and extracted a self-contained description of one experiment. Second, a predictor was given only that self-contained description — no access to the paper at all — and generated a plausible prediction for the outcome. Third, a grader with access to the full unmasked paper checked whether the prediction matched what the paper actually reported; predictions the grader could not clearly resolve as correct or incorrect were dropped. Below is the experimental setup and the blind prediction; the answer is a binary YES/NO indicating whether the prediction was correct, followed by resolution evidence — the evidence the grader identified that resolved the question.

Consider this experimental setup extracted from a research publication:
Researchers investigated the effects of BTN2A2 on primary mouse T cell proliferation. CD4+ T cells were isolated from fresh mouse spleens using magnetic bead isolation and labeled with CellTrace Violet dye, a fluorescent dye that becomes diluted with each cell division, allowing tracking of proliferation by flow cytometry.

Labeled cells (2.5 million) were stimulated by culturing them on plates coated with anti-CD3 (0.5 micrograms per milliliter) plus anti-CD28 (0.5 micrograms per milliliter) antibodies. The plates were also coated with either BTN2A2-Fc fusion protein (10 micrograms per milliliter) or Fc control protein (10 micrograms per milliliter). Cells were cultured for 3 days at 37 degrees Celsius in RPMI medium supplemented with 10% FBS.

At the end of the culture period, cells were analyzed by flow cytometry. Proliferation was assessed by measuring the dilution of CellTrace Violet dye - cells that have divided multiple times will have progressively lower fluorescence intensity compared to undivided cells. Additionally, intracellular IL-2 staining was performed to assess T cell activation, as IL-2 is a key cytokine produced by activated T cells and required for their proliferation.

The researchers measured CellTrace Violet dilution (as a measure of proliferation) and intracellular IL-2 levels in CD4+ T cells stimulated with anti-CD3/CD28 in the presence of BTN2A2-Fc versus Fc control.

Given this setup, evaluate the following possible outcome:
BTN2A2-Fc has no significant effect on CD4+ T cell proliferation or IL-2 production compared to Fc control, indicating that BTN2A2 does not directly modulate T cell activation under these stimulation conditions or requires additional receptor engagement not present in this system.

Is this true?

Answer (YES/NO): NO